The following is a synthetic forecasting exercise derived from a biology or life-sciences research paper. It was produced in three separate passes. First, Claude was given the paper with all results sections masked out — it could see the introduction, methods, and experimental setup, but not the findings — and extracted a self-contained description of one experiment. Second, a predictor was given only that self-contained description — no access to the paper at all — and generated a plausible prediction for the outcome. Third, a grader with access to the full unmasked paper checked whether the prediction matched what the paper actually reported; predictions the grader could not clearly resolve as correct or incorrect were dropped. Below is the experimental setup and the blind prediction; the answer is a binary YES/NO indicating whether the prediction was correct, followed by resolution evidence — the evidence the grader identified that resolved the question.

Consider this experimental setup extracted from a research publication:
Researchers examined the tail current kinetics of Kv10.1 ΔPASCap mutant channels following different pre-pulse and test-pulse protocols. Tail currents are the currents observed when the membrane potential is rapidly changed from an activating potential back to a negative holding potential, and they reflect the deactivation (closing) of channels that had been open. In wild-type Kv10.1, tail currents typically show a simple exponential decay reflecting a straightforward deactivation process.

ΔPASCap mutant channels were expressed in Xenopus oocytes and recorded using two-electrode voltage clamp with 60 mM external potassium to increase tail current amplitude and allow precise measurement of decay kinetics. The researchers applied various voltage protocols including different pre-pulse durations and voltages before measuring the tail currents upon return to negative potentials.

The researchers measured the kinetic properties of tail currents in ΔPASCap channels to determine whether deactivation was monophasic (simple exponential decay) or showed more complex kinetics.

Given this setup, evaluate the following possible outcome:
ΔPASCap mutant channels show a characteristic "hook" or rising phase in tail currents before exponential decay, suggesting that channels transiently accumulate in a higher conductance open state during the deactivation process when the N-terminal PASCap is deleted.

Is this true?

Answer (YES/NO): YES